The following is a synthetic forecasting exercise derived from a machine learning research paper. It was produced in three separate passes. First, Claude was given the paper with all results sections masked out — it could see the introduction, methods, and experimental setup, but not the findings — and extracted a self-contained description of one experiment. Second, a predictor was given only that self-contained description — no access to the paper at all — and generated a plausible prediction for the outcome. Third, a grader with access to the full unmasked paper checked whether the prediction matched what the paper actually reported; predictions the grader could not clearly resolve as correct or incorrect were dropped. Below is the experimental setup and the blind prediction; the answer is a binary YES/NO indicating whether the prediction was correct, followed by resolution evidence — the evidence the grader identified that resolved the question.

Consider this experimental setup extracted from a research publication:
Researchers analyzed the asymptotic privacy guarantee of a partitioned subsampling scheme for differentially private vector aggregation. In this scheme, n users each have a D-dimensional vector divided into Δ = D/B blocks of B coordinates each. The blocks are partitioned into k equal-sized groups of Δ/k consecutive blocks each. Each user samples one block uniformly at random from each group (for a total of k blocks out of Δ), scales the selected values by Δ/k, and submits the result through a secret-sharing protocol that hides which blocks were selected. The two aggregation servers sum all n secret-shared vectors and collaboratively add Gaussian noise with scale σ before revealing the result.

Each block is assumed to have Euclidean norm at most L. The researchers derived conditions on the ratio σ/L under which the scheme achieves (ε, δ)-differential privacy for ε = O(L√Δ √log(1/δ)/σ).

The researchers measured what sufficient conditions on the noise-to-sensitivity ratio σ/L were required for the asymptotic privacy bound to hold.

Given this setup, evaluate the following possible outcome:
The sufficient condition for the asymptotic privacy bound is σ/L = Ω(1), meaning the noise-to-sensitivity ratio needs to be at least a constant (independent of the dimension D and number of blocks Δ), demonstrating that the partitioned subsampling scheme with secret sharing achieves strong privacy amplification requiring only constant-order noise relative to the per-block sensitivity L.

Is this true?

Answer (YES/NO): NO